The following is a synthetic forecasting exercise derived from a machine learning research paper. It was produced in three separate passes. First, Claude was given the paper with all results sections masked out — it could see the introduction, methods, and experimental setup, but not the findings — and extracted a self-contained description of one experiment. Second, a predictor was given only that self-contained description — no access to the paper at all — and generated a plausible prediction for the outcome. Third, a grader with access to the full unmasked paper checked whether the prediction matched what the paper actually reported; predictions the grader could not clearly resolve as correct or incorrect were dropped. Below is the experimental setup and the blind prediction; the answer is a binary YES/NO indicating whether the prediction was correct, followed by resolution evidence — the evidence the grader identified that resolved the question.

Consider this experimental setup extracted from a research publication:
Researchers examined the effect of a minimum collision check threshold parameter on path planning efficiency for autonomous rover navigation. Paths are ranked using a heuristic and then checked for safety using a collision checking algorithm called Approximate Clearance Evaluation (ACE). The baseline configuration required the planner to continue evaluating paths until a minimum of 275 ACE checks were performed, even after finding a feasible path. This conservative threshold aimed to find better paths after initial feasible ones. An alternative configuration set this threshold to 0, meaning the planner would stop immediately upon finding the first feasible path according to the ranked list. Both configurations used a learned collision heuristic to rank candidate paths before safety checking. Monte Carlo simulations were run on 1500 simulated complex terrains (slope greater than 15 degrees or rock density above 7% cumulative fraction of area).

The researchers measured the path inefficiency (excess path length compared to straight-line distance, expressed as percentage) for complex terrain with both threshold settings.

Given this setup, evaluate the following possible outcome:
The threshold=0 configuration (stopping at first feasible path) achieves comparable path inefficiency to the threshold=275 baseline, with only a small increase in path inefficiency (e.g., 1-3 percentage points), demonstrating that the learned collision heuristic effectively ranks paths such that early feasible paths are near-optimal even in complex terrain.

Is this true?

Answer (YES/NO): NO